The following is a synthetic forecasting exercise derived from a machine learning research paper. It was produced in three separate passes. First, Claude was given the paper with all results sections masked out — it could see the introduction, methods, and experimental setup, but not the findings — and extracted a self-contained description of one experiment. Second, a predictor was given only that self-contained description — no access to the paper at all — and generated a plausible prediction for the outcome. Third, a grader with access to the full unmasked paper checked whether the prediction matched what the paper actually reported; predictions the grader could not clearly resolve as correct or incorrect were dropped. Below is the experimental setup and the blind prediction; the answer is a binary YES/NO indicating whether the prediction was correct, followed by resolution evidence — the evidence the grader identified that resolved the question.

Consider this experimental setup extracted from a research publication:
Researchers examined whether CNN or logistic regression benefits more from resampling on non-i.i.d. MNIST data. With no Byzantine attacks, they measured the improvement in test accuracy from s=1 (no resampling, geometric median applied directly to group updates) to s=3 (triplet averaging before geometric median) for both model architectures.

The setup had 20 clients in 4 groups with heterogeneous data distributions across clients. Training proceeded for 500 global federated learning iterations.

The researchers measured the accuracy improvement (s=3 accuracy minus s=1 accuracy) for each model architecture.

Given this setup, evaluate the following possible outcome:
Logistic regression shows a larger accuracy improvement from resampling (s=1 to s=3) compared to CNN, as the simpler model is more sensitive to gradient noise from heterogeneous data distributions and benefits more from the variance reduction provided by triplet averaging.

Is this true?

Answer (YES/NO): NO